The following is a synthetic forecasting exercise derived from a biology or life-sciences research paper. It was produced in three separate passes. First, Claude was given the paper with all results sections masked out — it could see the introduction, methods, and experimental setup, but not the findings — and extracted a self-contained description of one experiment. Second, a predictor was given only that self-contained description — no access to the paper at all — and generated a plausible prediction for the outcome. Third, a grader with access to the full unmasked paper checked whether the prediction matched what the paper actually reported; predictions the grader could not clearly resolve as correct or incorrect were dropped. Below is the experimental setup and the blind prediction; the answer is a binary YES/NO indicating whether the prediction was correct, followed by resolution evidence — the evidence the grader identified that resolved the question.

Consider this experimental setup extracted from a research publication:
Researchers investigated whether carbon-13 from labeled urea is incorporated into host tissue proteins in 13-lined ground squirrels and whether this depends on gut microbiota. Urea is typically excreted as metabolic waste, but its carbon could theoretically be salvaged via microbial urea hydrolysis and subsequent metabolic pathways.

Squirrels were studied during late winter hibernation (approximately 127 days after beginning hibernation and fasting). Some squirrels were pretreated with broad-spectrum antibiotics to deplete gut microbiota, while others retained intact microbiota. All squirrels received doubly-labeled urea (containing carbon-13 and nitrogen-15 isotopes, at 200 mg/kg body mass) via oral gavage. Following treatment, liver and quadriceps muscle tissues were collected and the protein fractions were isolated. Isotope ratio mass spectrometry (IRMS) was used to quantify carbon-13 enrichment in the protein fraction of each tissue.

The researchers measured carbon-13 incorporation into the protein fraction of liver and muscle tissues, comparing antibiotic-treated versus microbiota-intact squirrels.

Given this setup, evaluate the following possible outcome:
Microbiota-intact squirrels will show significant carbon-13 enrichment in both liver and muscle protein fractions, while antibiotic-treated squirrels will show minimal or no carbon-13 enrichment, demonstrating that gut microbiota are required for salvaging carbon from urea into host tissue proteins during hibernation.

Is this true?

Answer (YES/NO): NO